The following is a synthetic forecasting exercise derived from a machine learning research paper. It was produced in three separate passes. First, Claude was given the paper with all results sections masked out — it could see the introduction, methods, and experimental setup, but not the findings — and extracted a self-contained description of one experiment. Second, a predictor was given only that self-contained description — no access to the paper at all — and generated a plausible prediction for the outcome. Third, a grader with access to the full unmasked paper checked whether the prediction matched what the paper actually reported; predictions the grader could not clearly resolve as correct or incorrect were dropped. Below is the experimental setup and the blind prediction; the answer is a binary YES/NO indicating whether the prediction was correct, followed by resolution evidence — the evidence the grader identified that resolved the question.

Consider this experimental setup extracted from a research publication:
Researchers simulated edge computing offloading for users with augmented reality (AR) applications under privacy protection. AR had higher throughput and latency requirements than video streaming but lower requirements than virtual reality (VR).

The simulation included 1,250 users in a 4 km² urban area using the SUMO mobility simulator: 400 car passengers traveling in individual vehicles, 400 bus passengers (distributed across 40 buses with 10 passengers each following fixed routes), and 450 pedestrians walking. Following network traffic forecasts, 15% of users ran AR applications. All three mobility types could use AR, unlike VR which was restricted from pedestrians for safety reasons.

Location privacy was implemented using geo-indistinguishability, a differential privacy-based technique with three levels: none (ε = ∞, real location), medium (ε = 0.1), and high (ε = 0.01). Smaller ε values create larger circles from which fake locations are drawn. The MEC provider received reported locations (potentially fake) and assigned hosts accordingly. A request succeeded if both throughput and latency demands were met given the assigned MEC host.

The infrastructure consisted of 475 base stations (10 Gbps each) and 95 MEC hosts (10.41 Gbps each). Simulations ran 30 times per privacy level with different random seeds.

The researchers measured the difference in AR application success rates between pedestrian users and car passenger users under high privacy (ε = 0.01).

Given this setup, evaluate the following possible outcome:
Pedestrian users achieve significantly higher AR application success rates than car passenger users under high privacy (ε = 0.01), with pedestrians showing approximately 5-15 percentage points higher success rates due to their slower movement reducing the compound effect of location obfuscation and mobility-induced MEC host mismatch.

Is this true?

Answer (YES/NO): NO